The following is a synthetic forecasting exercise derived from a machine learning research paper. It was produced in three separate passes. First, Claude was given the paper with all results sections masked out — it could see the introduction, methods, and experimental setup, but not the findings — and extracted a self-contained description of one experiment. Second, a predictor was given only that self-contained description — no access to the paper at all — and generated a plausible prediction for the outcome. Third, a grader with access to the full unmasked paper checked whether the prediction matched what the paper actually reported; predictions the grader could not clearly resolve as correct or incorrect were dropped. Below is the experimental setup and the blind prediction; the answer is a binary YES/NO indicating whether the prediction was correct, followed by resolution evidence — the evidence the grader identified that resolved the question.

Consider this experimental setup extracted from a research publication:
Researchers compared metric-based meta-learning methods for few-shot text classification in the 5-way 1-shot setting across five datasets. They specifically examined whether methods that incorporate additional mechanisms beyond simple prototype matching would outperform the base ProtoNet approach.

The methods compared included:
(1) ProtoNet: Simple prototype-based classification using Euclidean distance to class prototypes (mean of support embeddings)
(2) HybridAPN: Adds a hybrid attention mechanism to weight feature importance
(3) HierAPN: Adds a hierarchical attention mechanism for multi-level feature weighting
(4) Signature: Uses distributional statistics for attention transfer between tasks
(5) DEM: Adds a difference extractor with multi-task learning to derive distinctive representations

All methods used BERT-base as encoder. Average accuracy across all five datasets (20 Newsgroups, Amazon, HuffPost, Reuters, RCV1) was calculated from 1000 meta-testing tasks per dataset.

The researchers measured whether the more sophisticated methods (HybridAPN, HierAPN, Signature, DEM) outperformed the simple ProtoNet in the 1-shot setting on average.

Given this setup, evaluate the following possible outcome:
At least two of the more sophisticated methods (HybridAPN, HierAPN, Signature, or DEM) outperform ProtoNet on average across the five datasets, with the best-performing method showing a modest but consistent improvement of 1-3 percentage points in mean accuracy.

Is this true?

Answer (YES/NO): YES